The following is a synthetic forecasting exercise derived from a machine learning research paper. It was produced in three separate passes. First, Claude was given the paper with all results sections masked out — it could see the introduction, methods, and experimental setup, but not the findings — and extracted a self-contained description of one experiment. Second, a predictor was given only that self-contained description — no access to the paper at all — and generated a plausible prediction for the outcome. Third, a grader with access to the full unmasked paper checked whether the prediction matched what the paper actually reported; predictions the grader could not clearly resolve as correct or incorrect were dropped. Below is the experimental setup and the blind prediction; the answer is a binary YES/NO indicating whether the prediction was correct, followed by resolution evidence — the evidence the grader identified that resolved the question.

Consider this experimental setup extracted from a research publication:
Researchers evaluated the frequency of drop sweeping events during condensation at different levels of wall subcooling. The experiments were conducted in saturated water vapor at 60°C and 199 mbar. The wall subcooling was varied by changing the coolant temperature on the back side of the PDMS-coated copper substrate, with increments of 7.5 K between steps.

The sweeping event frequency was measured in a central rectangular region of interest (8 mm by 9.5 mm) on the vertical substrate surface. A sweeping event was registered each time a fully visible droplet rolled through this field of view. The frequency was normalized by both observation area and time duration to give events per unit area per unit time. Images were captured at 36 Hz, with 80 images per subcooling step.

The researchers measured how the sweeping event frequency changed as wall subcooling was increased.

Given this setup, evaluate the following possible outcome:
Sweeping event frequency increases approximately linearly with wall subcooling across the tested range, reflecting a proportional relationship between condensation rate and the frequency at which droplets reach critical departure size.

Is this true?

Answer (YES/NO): NO